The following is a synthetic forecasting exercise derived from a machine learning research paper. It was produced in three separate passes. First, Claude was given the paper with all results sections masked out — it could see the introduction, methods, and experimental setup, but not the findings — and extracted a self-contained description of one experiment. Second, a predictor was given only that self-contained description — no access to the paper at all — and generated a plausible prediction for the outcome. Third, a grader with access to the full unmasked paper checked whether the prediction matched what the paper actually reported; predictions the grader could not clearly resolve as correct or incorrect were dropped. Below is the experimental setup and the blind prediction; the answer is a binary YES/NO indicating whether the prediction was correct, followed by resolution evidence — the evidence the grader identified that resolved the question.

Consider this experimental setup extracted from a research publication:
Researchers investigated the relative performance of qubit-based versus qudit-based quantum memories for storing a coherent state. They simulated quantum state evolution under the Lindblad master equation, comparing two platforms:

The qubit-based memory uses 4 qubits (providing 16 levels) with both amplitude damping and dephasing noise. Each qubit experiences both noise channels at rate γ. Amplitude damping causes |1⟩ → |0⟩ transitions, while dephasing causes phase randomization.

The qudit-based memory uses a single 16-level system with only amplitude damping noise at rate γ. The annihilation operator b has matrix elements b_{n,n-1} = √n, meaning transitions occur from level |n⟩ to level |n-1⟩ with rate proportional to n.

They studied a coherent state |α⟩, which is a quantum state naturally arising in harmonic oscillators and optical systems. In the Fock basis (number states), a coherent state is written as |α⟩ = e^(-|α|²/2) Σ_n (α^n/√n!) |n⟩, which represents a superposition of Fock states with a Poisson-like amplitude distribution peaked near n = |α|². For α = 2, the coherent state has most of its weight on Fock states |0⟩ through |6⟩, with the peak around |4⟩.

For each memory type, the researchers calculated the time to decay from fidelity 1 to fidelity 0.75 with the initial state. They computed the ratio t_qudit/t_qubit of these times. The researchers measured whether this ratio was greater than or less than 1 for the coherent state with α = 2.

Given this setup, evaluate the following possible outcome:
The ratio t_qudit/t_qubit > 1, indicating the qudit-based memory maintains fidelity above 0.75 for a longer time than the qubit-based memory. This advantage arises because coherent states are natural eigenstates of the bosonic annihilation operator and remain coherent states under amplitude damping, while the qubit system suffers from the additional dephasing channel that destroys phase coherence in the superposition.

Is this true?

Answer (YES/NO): YES